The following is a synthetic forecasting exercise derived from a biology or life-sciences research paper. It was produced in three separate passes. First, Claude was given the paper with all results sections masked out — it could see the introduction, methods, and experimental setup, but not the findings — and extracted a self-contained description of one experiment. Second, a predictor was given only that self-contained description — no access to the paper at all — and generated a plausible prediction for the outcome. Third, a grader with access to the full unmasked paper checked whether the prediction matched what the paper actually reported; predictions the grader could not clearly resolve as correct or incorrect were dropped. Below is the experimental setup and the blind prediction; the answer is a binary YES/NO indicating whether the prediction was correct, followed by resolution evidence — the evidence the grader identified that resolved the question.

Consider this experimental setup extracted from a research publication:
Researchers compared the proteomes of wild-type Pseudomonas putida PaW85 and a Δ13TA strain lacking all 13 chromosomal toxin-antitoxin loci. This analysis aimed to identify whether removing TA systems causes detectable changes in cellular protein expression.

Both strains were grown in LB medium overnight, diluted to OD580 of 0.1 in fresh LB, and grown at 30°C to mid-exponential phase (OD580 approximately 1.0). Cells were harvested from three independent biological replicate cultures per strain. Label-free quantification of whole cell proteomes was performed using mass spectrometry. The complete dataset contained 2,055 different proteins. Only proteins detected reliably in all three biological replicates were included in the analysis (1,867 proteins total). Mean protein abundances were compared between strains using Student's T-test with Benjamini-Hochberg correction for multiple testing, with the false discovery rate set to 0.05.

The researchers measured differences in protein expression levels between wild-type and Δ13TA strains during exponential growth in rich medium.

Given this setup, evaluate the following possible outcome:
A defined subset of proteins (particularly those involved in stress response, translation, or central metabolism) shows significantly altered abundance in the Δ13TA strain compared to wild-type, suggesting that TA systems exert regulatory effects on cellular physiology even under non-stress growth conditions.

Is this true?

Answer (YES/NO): NO